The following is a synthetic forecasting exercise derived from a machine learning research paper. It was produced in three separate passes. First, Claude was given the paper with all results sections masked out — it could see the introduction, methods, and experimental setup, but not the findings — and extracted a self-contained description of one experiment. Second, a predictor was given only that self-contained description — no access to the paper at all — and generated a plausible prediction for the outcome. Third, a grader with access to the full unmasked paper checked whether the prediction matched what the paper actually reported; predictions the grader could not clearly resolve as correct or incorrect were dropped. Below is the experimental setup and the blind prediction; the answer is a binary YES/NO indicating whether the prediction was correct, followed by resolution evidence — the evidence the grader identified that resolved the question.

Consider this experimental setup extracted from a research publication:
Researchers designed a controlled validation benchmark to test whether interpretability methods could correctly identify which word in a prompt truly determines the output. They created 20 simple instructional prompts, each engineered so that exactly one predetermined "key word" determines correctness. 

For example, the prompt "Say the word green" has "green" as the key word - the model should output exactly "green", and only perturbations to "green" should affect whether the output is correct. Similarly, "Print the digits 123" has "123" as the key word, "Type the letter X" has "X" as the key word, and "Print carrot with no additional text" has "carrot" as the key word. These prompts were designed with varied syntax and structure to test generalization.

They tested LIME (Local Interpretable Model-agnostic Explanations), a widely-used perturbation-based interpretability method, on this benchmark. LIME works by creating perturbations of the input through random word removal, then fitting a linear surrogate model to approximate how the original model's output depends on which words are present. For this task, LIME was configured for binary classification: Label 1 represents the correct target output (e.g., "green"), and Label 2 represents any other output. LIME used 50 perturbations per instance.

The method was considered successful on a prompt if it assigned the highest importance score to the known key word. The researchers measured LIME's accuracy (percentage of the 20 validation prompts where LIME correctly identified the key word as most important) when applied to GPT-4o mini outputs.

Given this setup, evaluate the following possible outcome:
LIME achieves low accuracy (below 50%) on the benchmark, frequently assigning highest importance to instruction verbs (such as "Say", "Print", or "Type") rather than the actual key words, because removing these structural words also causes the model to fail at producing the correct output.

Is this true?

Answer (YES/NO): NO